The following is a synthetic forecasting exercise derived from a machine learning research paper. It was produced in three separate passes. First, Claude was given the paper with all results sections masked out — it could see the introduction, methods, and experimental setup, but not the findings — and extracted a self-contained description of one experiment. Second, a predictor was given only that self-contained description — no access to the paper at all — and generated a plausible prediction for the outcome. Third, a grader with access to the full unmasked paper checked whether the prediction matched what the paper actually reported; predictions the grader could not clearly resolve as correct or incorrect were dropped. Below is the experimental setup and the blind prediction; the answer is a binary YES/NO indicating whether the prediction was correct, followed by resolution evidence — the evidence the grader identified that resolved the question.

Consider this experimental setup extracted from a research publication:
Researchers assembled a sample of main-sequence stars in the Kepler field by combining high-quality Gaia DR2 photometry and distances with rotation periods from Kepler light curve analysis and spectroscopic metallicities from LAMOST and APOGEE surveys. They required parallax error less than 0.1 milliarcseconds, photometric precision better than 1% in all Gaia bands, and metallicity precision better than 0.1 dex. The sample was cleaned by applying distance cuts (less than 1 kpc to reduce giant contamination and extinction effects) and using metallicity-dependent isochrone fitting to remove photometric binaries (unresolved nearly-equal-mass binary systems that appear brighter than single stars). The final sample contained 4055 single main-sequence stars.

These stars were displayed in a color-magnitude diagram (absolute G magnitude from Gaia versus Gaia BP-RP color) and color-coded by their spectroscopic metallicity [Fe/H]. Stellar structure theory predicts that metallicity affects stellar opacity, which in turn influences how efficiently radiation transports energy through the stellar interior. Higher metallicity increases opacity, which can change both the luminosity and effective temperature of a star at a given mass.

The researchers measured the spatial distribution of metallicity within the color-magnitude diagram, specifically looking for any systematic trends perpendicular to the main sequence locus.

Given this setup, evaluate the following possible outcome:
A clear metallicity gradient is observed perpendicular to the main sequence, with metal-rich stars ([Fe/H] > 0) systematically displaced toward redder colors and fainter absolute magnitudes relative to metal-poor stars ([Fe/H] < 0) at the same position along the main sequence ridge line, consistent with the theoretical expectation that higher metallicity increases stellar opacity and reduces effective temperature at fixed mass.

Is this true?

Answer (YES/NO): YES